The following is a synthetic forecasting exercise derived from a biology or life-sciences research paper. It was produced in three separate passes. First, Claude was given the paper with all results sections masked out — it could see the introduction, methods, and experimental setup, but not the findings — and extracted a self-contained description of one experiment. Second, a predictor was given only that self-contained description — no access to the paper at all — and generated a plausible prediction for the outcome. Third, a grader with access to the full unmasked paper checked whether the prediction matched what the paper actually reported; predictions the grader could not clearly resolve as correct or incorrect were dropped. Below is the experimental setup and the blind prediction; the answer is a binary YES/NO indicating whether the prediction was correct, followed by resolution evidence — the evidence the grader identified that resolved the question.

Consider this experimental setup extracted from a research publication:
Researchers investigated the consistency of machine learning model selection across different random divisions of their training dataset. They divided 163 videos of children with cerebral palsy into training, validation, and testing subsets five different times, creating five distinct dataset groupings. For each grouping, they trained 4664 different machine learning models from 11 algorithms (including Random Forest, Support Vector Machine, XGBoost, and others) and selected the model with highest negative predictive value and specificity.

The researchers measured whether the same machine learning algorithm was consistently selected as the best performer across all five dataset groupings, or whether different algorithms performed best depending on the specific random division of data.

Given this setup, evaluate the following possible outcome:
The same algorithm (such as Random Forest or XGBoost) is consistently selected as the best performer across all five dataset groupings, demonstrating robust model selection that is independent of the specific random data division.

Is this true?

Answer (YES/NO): YES